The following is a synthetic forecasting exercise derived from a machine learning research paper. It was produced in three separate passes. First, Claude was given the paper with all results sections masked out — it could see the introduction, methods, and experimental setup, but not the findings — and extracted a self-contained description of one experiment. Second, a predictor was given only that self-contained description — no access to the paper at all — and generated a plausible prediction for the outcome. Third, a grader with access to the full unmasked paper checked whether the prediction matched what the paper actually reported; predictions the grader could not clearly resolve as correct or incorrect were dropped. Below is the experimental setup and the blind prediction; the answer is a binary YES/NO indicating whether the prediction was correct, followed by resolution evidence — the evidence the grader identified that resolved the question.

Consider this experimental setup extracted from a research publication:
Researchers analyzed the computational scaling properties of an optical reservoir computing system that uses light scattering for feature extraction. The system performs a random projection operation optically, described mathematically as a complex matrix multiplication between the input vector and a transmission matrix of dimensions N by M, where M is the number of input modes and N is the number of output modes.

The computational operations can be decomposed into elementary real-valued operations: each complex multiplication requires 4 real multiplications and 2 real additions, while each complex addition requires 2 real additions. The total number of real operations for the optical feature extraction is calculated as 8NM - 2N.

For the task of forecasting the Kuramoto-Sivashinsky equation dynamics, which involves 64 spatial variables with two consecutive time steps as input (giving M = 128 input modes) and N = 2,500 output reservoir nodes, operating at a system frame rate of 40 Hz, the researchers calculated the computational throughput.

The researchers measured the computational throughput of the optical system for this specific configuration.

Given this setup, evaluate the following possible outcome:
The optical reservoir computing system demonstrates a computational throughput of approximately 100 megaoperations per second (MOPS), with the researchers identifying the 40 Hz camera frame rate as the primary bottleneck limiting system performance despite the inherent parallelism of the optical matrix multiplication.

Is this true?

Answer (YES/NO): NO